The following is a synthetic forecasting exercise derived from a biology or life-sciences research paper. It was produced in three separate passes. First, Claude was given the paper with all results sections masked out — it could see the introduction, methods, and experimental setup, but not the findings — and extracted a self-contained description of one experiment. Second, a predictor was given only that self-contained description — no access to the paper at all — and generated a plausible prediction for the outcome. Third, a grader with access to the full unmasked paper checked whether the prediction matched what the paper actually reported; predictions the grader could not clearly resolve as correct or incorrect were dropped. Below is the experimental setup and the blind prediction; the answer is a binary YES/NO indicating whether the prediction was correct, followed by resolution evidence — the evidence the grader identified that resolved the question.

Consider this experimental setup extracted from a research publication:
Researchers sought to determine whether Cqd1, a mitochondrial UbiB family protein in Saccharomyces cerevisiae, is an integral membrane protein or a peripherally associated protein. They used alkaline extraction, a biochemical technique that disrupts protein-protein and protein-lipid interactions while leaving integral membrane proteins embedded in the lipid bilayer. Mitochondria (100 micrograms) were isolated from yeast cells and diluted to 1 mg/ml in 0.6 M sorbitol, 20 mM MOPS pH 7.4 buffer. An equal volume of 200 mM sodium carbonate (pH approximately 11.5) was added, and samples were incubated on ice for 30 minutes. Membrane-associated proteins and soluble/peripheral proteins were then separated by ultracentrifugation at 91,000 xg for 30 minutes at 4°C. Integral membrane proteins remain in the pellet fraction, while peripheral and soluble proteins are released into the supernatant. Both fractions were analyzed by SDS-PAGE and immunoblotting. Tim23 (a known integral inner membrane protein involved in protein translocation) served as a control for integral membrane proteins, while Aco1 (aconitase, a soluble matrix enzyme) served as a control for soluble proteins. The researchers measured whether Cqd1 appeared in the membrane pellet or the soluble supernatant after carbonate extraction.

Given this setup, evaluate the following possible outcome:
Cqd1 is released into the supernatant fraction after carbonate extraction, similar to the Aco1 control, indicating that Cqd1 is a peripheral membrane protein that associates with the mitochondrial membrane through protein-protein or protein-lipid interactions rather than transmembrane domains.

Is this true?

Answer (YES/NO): NO